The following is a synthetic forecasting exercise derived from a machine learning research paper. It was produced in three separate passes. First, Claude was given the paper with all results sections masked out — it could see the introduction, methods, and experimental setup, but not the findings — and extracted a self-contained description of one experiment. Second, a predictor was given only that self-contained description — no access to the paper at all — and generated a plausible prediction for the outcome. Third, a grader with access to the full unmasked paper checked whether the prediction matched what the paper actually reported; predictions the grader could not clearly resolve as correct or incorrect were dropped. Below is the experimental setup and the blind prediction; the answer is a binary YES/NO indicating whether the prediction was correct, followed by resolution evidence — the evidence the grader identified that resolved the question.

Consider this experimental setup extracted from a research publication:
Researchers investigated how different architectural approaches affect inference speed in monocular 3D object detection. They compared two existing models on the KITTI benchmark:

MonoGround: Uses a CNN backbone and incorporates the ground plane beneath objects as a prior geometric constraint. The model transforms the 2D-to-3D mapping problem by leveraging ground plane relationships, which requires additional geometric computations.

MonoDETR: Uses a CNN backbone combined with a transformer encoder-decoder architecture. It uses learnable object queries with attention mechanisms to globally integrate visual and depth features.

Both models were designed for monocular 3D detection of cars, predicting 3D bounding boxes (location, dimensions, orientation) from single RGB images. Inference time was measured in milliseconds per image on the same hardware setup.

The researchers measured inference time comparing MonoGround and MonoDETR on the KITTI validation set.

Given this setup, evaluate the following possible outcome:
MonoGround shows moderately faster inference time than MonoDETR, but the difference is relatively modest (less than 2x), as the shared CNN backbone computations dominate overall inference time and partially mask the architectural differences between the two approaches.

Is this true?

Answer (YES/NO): NO